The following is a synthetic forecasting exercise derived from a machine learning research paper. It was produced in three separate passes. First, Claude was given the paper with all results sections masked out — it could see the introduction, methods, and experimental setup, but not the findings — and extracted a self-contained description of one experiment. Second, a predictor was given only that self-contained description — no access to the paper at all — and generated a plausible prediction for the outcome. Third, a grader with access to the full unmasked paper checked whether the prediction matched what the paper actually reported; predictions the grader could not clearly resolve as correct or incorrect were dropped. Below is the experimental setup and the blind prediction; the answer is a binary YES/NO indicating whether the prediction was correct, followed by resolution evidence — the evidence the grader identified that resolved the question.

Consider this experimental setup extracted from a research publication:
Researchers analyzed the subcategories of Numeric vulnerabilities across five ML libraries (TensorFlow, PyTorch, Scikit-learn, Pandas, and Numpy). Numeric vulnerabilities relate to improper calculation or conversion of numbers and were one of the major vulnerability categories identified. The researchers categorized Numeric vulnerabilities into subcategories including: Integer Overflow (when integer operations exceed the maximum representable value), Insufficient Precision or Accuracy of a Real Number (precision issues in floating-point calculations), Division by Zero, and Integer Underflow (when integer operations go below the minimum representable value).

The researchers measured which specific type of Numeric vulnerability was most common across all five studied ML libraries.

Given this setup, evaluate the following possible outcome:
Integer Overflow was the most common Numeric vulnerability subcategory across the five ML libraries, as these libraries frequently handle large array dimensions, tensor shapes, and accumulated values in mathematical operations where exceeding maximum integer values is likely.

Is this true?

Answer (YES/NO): YES